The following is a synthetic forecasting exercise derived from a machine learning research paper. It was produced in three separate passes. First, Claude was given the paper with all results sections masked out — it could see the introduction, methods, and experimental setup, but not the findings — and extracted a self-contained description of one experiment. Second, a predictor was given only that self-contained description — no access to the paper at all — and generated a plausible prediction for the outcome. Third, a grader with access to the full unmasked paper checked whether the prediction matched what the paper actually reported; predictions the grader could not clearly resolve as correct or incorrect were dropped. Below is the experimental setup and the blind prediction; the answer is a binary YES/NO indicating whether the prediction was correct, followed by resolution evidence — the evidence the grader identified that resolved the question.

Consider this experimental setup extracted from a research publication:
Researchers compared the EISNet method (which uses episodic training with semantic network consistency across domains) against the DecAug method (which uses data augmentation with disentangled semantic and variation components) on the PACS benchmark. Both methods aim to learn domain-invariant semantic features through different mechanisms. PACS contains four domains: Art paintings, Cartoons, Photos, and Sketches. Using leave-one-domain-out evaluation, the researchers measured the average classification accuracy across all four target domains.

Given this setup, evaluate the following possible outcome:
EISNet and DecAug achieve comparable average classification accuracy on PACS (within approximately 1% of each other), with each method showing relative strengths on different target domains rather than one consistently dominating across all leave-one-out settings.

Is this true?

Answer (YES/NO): YES